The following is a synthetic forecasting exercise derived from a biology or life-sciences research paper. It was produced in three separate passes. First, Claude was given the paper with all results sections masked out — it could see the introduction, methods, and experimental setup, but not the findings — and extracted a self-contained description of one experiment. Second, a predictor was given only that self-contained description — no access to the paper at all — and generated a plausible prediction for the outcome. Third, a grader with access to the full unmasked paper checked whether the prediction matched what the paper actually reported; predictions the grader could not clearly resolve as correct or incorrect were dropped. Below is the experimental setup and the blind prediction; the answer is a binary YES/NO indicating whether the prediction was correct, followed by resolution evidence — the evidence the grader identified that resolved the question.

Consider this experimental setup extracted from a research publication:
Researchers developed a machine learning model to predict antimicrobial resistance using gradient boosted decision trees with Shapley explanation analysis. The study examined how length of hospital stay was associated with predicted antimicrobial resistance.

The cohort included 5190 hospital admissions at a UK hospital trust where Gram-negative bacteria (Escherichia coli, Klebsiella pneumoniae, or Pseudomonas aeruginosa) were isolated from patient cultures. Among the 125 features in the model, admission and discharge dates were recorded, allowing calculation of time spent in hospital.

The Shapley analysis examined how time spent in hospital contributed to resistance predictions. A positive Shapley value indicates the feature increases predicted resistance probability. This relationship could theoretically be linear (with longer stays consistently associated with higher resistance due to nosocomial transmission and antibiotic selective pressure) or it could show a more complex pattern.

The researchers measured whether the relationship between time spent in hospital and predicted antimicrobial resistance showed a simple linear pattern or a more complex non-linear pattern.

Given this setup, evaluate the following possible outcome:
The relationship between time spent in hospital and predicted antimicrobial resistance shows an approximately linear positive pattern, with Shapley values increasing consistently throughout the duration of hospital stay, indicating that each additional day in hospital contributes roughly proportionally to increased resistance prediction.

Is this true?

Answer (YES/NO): NO